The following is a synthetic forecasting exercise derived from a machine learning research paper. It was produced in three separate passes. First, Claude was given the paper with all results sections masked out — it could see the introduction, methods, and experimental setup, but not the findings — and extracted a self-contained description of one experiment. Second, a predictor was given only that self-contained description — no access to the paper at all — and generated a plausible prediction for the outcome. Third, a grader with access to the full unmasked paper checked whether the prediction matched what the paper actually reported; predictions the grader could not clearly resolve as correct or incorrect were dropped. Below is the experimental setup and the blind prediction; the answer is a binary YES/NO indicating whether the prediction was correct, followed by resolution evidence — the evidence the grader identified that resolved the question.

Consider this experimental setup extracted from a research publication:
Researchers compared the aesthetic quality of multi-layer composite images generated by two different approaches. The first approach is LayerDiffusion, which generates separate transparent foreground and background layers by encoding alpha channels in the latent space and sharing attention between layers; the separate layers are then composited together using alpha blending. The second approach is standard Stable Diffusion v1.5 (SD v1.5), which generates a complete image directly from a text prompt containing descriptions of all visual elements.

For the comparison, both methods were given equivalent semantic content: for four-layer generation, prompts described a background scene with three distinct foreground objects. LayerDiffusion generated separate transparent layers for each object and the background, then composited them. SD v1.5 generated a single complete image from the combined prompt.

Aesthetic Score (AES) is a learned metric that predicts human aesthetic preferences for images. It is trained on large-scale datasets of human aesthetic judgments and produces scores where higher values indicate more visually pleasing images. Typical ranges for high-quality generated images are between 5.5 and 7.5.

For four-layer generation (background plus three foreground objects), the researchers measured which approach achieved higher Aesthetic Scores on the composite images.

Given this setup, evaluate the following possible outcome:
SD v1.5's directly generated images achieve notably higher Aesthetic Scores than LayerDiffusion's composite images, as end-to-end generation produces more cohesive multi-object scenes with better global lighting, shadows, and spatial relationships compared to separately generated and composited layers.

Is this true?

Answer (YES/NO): YES